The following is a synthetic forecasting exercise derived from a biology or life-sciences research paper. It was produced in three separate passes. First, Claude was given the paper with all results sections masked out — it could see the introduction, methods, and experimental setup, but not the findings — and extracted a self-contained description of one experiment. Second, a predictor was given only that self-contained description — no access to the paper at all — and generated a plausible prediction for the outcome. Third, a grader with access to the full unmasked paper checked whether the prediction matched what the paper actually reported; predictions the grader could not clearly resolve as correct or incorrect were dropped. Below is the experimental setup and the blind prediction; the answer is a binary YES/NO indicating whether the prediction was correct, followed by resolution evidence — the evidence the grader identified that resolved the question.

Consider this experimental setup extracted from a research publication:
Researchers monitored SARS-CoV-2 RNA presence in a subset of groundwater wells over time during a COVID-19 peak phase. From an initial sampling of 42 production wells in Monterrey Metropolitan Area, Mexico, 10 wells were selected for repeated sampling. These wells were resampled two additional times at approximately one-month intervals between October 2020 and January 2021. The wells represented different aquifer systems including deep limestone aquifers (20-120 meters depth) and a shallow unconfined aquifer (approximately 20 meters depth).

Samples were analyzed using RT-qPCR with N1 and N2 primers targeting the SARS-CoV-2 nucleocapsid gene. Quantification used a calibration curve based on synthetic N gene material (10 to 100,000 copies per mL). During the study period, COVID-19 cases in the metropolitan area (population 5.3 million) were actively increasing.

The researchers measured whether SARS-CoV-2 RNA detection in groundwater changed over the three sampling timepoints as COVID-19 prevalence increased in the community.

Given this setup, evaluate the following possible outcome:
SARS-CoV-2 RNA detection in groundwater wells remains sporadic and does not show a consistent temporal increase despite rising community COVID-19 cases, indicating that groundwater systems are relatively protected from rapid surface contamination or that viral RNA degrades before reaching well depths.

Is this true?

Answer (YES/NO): NO